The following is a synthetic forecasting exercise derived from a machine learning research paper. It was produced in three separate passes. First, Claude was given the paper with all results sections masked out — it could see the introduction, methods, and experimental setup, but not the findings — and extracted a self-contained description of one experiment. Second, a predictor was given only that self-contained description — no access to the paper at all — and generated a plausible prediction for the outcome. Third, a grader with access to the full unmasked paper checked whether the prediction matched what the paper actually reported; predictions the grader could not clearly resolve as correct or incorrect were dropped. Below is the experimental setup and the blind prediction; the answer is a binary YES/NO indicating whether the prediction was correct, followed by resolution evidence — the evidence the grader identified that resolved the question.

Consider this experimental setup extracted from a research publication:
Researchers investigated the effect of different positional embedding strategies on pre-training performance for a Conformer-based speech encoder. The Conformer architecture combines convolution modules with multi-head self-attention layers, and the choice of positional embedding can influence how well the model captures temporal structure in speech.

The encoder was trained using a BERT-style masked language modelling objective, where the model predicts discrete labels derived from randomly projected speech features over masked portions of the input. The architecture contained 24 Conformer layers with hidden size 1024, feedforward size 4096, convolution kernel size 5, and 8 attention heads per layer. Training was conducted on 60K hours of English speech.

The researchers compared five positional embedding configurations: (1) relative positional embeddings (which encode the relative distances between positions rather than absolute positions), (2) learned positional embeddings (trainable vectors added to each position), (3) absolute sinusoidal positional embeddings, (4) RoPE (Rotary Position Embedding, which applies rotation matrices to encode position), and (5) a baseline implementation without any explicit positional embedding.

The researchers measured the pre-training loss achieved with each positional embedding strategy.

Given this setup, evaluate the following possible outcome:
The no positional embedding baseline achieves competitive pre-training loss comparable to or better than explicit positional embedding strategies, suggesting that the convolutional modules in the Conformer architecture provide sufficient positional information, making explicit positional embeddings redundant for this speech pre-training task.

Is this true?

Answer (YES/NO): NO